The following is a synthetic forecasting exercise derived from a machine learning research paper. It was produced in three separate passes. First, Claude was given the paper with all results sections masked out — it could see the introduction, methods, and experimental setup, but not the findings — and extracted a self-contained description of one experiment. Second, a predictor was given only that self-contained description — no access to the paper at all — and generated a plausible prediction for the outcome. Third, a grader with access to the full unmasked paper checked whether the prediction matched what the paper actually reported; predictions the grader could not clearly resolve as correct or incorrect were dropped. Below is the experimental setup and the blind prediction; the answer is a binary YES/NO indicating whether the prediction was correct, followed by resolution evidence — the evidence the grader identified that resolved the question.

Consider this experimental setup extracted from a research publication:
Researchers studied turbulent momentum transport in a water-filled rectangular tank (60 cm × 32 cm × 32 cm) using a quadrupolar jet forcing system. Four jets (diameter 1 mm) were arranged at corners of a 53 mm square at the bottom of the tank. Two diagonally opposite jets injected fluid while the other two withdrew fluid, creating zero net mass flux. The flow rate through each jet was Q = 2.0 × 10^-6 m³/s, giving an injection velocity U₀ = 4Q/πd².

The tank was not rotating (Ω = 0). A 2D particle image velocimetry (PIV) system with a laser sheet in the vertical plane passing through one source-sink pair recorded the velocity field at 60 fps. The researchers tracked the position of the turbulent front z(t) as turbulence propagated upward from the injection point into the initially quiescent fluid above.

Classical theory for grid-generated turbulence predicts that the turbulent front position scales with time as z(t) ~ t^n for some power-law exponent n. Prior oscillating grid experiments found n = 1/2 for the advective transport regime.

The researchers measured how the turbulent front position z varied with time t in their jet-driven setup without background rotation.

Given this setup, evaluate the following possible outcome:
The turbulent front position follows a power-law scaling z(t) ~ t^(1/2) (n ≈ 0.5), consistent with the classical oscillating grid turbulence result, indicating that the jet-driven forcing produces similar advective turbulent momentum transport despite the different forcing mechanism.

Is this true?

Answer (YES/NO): YES